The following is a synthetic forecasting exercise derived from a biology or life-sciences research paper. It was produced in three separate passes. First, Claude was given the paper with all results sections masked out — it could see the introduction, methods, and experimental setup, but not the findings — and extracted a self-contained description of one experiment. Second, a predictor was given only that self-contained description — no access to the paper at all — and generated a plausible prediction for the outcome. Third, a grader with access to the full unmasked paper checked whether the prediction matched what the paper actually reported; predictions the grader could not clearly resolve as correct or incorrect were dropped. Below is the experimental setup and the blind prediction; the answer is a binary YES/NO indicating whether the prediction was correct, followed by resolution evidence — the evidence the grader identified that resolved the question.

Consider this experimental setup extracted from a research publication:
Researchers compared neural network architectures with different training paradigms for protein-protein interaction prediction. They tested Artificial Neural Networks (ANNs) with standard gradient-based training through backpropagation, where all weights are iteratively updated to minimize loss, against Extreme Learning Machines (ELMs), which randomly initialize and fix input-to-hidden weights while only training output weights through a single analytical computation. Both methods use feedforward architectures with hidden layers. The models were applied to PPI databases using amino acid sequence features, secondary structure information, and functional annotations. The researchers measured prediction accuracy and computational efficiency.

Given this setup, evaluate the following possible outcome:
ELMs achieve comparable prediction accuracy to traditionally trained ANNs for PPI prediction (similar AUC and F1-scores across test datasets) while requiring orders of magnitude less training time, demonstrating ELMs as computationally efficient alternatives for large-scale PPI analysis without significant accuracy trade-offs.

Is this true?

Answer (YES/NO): YES